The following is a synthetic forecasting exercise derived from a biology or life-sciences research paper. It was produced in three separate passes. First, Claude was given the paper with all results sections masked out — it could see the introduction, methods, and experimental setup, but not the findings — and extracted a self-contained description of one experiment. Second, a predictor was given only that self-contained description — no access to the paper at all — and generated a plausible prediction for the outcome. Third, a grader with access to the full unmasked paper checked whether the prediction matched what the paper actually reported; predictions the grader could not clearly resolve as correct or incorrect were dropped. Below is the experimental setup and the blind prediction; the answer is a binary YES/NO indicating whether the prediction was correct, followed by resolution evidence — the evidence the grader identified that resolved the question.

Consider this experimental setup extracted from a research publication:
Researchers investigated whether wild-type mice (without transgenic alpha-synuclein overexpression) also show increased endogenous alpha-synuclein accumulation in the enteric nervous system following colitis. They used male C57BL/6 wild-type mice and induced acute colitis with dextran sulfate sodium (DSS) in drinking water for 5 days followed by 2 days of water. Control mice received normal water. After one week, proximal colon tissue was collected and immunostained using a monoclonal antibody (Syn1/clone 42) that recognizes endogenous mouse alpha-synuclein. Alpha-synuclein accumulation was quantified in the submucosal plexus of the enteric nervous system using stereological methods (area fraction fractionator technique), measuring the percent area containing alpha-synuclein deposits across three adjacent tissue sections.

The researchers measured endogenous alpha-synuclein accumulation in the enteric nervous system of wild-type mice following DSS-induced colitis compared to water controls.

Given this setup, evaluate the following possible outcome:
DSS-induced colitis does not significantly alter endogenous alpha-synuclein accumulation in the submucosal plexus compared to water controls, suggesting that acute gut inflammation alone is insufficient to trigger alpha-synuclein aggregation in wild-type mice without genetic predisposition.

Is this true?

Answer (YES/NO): NO